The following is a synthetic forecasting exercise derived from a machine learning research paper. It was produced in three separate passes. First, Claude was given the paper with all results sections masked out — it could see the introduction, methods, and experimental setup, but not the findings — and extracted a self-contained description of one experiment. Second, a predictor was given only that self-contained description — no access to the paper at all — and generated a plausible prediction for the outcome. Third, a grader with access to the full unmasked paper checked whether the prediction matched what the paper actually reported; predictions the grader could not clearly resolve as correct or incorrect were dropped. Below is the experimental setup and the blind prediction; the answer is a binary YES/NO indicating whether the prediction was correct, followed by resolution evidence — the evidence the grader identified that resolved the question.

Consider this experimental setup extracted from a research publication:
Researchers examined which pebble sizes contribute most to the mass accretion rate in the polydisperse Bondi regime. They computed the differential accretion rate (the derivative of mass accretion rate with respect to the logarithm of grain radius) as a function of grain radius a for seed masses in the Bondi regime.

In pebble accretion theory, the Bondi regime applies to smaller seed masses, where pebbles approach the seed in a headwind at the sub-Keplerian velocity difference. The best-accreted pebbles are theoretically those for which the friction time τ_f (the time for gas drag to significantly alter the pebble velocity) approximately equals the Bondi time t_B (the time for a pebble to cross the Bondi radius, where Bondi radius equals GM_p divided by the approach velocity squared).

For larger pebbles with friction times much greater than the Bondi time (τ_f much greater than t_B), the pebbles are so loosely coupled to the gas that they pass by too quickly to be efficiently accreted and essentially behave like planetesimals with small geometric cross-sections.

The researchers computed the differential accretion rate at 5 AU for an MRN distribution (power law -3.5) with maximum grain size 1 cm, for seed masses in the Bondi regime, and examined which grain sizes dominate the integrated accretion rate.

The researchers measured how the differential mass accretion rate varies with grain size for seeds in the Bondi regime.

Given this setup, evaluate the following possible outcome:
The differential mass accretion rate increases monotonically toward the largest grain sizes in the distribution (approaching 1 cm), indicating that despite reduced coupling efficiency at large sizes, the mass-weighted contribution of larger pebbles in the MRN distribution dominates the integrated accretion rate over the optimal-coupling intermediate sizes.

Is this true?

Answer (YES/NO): NO